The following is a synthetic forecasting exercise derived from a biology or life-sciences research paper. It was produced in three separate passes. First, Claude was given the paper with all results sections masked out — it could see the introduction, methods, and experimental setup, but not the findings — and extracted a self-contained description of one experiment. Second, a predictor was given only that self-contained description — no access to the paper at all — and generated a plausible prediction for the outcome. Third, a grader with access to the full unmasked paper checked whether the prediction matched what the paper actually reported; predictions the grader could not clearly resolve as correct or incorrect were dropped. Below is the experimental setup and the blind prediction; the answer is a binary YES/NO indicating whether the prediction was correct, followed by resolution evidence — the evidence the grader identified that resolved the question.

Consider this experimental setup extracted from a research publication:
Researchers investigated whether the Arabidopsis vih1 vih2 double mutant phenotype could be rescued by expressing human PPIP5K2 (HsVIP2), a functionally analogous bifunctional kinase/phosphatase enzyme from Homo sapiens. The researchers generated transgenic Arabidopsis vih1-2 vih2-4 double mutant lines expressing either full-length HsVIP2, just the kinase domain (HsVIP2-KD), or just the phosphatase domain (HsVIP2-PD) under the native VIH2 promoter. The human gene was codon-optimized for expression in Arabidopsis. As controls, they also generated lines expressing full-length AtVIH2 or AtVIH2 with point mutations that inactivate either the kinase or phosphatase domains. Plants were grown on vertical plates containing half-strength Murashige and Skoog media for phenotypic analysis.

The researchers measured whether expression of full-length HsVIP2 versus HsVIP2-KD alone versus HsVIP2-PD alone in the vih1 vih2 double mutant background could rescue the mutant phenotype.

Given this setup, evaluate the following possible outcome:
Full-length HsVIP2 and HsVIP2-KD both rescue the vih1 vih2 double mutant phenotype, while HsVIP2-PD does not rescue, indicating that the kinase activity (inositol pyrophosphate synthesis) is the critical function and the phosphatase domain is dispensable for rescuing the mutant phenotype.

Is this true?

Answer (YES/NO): NO